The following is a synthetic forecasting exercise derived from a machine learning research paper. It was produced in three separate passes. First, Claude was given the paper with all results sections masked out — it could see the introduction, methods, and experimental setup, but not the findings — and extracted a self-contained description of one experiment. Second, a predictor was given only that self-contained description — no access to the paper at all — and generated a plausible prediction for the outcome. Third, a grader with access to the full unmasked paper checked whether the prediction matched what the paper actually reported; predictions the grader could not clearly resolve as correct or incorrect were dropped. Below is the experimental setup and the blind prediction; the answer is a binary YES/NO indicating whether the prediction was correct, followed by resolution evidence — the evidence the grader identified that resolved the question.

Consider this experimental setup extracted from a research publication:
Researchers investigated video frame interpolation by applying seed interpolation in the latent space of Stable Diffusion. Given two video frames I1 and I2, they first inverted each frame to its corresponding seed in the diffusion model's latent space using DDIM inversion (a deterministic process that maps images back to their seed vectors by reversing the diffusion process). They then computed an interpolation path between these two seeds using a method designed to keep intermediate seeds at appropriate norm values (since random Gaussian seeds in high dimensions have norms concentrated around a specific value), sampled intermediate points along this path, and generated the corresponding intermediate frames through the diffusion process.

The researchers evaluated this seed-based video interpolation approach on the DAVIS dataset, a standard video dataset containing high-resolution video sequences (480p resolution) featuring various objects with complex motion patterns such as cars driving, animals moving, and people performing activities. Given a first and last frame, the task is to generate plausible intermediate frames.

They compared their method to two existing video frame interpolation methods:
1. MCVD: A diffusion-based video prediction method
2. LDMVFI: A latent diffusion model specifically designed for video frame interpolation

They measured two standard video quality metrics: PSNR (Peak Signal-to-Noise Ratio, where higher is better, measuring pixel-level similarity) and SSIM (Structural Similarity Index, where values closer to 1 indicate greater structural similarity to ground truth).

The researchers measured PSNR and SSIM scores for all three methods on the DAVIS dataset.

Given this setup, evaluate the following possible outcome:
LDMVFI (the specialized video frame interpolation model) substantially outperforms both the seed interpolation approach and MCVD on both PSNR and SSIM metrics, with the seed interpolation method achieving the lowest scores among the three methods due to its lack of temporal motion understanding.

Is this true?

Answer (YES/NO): NO